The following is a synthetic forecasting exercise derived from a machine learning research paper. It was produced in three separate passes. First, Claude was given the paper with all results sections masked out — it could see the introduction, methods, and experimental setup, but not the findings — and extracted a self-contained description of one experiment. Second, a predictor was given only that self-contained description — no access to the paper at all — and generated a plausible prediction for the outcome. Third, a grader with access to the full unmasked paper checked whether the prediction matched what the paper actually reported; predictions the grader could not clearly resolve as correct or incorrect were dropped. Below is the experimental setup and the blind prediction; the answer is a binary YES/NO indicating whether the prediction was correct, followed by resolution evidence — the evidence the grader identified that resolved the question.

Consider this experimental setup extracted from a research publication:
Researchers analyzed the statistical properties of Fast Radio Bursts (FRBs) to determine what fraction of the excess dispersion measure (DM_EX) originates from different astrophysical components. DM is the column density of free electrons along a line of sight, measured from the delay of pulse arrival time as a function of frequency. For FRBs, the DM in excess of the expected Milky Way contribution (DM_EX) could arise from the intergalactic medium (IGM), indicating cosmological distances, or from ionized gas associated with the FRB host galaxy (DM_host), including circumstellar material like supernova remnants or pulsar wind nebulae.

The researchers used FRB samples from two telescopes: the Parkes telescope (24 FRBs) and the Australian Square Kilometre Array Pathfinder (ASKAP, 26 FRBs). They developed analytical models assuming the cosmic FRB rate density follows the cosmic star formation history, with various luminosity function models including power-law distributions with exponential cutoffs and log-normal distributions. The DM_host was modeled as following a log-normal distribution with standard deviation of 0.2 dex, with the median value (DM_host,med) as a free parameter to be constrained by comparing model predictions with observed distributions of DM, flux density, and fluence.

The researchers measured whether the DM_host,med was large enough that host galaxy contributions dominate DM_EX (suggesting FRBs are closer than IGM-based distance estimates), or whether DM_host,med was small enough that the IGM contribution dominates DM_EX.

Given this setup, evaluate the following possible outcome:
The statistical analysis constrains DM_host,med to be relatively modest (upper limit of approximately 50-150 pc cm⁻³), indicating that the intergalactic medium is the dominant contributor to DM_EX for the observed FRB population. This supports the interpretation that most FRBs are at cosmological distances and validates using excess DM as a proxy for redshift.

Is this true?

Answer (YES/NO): YES